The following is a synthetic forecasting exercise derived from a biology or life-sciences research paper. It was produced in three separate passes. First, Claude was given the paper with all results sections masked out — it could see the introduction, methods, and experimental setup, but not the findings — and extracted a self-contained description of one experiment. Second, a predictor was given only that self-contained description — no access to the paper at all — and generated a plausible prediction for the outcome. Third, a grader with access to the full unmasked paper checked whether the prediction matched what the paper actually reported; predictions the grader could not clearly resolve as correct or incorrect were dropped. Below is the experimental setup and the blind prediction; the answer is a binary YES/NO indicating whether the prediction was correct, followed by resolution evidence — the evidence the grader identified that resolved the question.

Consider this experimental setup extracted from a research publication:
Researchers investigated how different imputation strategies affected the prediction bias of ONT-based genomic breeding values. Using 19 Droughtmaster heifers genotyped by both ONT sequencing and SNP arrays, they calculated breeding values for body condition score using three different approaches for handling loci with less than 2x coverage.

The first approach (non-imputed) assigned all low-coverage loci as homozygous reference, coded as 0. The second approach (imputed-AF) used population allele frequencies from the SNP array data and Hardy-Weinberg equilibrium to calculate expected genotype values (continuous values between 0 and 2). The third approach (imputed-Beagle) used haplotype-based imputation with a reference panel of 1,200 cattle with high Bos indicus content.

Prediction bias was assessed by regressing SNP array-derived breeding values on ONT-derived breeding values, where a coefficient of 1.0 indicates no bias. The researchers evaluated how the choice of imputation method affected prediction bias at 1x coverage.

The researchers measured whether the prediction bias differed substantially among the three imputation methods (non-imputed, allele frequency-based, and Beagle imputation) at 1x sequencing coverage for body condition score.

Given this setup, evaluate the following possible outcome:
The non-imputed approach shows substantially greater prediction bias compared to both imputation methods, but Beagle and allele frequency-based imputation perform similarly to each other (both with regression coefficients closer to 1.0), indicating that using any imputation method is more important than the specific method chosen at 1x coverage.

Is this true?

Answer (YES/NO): NO